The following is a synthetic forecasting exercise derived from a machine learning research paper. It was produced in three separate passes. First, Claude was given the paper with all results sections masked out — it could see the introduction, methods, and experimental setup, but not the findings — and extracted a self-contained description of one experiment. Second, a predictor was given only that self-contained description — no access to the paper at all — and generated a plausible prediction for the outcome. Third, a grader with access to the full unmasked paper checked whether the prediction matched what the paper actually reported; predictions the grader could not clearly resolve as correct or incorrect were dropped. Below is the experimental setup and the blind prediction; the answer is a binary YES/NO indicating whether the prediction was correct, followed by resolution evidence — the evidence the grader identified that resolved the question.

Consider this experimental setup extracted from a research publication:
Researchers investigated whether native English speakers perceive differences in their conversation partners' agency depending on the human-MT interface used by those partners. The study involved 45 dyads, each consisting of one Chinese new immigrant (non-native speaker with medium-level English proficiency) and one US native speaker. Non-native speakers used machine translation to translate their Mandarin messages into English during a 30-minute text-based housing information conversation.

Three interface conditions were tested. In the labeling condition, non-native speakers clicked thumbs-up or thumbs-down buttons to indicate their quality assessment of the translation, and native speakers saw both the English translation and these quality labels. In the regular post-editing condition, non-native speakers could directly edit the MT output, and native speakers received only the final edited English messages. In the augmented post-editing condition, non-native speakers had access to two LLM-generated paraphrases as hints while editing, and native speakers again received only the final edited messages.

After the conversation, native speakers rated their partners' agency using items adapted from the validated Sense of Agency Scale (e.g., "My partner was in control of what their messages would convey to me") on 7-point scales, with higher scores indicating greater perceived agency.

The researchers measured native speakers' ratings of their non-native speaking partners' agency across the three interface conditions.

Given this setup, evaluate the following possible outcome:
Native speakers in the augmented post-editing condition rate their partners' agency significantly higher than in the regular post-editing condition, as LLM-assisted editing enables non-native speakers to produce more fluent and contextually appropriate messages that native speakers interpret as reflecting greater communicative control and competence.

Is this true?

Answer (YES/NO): NO